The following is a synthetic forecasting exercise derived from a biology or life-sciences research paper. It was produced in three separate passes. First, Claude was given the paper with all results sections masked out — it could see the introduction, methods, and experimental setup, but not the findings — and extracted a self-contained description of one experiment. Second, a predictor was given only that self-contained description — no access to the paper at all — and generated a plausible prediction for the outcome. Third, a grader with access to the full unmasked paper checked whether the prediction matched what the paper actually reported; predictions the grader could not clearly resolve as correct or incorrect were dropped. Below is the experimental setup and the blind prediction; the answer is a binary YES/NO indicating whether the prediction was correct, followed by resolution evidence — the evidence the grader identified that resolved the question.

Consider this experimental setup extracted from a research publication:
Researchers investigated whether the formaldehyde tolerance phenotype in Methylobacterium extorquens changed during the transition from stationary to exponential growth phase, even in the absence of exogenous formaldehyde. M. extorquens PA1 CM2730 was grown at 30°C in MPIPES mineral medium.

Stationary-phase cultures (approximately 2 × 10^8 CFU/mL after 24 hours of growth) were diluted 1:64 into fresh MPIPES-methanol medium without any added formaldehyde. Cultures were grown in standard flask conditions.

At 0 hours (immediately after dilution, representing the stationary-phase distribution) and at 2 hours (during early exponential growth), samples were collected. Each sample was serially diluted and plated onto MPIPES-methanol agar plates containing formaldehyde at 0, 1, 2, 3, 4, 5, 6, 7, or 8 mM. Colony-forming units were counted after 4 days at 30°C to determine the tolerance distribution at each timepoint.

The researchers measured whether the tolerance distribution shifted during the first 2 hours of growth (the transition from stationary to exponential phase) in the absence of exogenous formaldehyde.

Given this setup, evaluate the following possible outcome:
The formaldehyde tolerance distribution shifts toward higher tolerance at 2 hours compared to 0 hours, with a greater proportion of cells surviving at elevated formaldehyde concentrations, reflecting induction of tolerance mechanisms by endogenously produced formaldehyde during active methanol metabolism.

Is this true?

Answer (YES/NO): YES